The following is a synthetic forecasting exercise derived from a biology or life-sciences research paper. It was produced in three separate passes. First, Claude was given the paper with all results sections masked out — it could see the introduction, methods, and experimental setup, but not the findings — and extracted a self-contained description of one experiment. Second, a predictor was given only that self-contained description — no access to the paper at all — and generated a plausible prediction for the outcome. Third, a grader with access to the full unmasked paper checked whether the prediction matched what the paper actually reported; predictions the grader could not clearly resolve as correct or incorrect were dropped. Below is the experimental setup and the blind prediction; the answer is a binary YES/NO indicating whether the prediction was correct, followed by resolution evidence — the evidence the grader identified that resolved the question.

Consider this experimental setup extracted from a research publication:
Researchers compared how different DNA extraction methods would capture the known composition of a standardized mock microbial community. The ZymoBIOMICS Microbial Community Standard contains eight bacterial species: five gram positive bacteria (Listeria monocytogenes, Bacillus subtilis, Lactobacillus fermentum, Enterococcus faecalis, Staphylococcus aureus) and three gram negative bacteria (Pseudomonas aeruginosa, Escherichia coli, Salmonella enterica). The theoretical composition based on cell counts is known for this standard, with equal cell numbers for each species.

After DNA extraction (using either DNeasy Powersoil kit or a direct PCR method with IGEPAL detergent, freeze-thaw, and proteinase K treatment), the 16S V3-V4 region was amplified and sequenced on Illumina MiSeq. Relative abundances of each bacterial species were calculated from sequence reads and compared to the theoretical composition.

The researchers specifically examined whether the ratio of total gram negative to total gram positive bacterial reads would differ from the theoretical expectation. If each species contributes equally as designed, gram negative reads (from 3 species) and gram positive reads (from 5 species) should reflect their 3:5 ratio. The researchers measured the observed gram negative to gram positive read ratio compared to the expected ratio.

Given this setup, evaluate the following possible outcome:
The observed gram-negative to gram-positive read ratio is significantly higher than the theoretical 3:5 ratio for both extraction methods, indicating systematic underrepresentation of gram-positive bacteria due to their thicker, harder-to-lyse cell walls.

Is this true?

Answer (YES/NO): NO